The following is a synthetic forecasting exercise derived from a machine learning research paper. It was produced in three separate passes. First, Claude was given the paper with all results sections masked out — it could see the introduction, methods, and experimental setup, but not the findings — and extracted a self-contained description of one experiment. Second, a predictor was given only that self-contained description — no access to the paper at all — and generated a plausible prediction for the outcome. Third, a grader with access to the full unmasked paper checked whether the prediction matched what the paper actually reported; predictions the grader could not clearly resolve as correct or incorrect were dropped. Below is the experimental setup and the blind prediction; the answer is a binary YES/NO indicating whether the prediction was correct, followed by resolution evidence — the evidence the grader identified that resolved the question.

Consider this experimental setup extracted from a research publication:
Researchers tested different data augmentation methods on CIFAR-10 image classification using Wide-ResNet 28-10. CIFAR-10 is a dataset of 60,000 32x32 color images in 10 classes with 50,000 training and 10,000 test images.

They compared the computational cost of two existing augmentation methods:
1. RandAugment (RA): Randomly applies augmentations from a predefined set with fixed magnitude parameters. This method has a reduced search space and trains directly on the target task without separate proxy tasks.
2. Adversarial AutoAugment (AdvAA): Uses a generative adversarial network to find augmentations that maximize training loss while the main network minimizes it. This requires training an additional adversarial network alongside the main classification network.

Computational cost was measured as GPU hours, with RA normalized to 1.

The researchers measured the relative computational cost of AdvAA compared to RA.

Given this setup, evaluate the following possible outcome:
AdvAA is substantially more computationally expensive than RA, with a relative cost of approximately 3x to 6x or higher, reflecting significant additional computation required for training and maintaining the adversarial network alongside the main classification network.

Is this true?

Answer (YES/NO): YES